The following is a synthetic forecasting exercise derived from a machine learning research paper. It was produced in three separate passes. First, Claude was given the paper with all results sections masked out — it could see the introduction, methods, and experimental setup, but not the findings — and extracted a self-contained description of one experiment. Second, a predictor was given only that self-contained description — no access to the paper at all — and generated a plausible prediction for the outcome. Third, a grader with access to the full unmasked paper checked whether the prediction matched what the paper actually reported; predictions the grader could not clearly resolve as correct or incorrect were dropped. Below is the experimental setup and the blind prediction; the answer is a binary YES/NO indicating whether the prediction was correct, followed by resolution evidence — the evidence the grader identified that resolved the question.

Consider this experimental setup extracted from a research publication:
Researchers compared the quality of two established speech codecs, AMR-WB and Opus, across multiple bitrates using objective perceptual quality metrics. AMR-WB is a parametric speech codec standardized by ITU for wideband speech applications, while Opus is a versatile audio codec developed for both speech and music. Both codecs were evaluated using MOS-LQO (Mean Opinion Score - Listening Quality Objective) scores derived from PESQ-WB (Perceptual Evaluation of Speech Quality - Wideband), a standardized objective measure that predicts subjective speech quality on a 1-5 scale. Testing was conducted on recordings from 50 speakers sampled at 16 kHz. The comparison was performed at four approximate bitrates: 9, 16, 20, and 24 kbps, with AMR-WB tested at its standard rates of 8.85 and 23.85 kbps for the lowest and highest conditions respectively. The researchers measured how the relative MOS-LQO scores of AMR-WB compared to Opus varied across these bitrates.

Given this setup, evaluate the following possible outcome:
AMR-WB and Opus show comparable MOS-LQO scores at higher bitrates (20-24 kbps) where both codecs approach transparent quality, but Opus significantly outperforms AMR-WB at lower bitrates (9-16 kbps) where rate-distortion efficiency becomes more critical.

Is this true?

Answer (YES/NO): NO